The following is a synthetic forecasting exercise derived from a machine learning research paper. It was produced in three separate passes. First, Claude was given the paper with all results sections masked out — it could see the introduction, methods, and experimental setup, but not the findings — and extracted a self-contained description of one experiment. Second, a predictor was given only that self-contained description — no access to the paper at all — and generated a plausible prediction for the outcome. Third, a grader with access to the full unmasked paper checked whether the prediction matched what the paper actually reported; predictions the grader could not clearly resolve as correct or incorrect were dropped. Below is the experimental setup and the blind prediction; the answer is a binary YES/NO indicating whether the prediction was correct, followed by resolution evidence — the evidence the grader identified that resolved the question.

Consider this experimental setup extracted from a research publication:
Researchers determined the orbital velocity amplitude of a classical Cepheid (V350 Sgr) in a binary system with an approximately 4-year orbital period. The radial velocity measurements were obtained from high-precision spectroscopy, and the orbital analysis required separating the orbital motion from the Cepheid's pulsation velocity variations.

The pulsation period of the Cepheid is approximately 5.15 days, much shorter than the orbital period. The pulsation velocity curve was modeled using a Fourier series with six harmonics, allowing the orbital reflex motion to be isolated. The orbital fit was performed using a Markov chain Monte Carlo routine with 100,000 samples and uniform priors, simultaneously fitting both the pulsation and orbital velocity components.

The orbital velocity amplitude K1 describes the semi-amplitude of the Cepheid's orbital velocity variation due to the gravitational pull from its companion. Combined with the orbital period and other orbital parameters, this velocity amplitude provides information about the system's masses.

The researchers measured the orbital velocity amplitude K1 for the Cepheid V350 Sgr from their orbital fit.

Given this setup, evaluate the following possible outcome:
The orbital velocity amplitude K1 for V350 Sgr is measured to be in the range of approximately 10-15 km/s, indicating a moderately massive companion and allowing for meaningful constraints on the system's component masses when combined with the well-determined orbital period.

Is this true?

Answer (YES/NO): YES